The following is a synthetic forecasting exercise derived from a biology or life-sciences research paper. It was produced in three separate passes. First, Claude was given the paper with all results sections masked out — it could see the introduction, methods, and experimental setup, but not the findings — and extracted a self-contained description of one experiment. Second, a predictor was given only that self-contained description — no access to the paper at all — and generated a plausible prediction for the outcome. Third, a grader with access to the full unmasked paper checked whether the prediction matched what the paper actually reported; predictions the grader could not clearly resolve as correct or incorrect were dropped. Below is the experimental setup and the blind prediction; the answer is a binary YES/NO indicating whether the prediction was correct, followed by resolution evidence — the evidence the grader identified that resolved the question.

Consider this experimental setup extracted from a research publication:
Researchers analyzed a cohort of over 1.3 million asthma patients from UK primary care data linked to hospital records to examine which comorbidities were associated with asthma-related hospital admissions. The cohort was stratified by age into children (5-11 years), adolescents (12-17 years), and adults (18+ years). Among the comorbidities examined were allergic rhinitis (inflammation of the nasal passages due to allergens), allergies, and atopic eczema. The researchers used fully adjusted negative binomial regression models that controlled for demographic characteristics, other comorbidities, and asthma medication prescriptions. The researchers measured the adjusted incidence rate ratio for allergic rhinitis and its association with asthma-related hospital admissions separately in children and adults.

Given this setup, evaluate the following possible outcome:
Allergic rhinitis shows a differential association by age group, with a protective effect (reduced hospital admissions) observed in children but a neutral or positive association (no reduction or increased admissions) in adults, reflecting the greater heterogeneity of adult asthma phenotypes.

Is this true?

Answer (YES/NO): NO